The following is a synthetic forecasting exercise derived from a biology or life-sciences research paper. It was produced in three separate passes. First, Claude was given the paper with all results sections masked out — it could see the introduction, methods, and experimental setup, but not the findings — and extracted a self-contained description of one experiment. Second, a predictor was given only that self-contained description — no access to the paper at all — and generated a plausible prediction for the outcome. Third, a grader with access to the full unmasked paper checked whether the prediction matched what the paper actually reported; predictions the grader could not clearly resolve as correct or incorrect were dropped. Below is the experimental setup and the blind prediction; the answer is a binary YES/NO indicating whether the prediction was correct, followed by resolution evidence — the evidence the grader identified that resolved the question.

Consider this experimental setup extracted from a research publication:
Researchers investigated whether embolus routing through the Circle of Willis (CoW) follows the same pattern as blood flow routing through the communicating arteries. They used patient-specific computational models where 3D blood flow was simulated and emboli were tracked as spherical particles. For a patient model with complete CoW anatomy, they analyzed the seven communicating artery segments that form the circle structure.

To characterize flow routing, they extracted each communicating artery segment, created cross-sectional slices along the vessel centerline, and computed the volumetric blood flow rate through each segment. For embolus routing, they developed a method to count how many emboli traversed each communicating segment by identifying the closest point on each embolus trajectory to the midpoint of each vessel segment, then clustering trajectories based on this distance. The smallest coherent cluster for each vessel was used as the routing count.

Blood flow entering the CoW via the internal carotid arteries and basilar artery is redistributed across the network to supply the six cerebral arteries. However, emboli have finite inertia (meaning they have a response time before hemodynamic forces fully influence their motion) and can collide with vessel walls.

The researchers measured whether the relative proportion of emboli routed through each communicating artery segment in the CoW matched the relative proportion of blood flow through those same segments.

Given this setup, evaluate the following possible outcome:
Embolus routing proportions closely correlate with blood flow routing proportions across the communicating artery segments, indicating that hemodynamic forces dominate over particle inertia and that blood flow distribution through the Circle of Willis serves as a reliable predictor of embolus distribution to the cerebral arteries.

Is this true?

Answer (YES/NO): NO